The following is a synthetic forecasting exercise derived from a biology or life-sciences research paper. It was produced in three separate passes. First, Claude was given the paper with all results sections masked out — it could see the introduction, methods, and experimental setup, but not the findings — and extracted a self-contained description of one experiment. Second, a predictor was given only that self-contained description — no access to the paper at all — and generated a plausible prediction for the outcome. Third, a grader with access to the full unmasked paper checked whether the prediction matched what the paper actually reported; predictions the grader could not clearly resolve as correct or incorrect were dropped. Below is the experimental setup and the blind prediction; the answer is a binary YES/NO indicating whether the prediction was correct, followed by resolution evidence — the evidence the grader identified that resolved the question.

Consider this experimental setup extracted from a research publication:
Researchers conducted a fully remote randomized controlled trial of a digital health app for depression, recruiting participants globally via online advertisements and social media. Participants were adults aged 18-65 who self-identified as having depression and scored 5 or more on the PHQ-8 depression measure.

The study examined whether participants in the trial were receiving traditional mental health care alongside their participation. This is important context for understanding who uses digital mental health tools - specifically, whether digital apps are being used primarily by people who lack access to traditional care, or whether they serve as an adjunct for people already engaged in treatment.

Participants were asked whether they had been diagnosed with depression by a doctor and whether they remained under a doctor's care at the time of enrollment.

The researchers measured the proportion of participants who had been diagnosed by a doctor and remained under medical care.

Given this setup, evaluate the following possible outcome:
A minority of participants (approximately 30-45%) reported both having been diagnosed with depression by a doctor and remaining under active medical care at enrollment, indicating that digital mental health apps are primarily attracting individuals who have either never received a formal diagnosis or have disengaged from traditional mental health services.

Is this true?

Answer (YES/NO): NO